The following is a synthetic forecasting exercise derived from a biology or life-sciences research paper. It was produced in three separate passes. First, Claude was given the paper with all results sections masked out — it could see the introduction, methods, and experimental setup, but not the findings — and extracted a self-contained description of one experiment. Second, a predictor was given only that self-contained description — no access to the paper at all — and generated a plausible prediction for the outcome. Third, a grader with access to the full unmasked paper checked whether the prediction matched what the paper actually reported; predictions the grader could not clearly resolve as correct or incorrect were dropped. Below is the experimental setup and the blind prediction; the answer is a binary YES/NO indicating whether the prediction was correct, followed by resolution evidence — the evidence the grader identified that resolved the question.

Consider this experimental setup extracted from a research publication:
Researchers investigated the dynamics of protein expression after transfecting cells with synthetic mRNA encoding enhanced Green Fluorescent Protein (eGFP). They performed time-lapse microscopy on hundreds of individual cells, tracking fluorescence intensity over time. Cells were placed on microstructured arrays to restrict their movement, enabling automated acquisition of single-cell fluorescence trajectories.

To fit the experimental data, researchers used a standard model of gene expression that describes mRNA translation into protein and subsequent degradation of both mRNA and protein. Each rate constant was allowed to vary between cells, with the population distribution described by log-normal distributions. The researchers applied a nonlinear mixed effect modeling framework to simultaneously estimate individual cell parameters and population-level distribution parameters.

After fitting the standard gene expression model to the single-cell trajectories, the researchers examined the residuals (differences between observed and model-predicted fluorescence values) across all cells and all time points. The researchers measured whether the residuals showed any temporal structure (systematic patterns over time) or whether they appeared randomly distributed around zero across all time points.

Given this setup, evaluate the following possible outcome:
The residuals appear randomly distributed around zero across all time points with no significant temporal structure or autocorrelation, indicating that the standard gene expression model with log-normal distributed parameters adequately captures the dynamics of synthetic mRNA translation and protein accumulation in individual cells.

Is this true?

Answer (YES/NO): NO